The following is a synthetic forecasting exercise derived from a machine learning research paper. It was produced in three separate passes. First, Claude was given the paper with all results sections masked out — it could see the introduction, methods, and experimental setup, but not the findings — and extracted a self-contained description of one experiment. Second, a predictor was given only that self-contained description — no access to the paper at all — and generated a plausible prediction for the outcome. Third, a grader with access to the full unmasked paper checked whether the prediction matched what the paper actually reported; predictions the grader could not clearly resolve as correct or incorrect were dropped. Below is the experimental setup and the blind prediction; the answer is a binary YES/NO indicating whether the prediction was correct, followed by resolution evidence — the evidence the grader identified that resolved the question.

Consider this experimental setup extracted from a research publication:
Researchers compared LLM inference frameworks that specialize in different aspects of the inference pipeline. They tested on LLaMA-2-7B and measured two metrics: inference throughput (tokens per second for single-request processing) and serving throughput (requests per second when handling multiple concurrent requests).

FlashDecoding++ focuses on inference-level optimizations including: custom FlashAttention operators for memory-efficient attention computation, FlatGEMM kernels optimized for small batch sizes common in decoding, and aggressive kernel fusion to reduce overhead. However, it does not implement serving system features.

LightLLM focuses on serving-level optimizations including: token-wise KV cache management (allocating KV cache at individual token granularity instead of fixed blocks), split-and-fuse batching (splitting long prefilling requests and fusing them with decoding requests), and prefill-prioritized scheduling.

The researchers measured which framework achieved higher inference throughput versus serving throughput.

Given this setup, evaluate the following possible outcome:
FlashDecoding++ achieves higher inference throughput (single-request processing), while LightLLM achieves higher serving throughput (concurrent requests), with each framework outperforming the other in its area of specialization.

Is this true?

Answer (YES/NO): NO